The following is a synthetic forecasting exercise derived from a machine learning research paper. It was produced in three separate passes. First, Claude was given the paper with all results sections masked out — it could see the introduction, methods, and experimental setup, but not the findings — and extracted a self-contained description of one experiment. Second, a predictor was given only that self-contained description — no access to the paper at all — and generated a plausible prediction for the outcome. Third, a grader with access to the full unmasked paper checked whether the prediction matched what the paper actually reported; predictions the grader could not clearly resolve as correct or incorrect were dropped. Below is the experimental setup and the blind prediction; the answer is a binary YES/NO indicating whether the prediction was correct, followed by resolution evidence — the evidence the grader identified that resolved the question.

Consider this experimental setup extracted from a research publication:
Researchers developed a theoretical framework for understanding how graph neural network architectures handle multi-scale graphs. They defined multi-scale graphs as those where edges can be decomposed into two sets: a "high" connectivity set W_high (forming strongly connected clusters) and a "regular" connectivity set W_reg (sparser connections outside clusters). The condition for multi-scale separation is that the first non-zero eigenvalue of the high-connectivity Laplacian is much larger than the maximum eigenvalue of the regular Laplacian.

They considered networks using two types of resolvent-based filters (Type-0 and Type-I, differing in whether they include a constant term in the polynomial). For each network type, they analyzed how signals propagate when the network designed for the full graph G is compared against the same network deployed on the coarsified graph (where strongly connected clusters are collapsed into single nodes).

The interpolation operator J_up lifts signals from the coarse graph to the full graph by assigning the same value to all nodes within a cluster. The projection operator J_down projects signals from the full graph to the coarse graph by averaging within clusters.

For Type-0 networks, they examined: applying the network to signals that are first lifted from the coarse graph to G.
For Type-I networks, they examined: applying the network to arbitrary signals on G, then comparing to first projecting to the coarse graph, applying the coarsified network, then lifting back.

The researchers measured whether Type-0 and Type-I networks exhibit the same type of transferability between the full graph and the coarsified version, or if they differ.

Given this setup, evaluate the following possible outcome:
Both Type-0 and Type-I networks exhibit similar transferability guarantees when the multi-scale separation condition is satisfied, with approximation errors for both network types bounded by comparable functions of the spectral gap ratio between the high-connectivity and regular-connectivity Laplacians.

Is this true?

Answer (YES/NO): NO